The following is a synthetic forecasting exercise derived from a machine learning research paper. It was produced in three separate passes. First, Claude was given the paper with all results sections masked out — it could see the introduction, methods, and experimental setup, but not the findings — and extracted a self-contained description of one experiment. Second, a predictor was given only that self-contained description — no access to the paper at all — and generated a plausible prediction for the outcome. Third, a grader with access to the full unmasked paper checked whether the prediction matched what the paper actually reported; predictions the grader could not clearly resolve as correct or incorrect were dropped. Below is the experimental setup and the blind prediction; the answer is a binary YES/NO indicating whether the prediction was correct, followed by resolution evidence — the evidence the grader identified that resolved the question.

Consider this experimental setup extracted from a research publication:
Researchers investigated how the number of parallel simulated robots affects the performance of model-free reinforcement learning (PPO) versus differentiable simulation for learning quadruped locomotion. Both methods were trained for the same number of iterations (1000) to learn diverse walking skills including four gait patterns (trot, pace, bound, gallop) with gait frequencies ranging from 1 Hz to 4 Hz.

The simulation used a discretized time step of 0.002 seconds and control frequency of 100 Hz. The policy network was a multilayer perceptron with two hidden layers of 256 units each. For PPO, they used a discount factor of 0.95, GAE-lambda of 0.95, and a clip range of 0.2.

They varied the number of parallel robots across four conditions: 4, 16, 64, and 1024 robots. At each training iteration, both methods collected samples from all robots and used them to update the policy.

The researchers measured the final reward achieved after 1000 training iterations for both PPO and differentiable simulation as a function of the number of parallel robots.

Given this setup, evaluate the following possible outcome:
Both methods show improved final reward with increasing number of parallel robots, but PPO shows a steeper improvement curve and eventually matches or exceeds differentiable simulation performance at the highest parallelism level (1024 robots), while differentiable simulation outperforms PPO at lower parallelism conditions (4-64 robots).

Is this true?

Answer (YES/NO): NO